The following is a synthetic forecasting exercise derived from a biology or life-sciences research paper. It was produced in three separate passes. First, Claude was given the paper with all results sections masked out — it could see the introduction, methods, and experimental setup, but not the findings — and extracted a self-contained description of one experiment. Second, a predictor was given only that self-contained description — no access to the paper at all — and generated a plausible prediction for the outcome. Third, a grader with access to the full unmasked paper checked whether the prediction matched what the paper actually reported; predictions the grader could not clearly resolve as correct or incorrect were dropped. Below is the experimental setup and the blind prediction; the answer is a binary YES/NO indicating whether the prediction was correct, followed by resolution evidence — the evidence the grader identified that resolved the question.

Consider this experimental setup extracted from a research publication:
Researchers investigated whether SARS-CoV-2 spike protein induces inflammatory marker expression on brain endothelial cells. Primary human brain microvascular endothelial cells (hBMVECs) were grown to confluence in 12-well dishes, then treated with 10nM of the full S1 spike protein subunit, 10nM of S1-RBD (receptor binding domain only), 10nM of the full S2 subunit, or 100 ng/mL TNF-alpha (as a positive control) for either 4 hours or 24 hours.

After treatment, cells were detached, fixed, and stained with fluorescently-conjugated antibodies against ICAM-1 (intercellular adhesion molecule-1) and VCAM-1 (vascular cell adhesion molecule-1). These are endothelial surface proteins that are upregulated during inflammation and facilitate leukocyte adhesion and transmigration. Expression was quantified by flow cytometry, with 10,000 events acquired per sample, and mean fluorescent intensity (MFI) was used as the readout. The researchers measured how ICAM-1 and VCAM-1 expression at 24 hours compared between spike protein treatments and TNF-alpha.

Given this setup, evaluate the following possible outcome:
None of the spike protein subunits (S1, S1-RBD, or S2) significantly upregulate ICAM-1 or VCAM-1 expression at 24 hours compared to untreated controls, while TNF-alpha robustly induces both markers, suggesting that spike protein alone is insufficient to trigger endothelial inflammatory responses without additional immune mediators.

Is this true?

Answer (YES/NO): NO